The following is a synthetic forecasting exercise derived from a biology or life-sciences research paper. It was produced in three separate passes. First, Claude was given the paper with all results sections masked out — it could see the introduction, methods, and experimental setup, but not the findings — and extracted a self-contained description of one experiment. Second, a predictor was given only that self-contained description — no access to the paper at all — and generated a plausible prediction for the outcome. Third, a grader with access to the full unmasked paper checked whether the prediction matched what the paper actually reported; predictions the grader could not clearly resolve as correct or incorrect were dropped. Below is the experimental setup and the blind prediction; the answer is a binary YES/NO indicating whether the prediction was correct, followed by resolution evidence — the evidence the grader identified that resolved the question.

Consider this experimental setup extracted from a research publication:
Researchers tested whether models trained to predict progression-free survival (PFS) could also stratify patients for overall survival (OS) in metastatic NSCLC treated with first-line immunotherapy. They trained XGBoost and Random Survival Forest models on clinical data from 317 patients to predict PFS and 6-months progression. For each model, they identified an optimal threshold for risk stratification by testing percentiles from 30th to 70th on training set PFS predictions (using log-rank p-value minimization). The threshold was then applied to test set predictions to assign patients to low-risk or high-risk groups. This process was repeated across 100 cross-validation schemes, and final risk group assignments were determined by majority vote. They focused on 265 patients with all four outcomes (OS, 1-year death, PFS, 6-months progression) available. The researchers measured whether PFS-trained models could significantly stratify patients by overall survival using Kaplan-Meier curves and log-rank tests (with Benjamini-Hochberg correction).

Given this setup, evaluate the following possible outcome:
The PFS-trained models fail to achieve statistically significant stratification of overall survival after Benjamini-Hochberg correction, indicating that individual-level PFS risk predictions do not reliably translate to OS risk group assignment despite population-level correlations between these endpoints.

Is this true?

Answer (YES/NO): NO